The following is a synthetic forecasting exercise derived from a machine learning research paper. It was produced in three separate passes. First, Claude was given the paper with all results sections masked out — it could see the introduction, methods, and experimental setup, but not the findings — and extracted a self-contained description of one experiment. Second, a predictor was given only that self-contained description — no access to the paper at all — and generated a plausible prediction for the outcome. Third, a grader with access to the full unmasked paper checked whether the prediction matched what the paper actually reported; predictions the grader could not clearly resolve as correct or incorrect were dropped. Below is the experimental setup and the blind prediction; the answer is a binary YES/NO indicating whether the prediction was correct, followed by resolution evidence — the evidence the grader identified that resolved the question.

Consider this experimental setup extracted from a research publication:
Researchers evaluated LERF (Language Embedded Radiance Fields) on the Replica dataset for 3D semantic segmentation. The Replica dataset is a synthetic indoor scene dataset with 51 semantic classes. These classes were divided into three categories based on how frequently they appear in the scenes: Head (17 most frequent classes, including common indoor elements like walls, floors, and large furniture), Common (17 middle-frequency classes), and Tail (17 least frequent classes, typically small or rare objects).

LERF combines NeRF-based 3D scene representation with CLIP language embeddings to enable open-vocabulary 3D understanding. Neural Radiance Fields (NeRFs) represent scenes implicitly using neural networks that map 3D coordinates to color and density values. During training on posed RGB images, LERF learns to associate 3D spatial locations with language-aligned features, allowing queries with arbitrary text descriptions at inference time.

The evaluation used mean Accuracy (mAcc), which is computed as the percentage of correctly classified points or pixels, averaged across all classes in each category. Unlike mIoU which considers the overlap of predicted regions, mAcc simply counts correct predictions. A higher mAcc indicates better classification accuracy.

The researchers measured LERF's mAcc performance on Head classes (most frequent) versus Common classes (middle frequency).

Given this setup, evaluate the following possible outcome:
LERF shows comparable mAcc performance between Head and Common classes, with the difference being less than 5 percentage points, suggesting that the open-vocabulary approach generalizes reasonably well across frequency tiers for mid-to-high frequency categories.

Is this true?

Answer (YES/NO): YES